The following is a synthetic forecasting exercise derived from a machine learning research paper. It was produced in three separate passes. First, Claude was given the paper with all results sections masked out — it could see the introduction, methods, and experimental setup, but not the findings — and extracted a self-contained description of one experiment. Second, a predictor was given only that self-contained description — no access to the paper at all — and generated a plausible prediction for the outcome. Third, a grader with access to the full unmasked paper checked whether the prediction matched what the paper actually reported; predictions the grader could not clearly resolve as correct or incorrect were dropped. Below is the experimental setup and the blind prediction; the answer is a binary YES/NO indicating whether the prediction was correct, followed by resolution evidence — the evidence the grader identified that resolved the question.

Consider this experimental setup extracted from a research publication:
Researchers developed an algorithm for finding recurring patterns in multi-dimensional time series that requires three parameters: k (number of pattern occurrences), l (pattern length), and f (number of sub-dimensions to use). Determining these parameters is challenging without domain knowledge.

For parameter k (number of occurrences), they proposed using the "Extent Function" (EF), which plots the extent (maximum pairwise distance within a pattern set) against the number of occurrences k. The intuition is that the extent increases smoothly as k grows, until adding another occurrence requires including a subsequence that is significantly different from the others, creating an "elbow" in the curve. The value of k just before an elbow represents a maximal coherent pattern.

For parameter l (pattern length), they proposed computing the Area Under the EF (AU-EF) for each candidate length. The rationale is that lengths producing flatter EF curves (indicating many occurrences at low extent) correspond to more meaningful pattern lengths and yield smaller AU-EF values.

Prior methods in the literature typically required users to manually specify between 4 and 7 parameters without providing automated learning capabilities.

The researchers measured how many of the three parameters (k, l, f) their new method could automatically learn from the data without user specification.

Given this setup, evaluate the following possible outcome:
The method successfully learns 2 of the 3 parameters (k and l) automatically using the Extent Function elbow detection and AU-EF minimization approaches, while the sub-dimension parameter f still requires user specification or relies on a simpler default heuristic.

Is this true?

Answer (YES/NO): YES